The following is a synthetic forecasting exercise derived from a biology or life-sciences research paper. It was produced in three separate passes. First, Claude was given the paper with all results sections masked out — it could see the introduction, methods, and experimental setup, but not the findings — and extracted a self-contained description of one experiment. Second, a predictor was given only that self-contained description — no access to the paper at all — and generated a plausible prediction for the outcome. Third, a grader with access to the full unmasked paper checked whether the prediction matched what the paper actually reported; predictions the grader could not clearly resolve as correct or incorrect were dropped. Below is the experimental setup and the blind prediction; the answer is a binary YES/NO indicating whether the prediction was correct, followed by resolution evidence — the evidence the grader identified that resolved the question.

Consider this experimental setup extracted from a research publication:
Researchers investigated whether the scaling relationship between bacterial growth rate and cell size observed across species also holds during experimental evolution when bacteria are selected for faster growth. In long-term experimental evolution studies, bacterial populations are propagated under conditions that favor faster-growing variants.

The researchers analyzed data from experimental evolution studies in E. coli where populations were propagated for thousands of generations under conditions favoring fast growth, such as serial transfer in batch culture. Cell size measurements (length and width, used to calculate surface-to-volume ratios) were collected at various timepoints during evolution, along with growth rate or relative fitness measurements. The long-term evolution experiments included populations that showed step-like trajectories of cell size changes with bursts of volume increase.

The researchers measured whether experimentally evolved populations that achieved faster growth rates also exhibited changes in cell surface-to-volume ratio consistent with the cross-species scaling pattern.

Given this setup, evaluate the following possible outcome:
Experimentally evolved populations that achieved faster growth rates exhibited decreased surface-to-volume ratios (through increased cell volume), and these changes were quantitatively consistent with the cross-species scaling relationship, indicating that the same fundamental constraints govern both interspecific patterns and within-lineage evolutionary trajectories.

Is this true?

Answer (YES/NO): YES